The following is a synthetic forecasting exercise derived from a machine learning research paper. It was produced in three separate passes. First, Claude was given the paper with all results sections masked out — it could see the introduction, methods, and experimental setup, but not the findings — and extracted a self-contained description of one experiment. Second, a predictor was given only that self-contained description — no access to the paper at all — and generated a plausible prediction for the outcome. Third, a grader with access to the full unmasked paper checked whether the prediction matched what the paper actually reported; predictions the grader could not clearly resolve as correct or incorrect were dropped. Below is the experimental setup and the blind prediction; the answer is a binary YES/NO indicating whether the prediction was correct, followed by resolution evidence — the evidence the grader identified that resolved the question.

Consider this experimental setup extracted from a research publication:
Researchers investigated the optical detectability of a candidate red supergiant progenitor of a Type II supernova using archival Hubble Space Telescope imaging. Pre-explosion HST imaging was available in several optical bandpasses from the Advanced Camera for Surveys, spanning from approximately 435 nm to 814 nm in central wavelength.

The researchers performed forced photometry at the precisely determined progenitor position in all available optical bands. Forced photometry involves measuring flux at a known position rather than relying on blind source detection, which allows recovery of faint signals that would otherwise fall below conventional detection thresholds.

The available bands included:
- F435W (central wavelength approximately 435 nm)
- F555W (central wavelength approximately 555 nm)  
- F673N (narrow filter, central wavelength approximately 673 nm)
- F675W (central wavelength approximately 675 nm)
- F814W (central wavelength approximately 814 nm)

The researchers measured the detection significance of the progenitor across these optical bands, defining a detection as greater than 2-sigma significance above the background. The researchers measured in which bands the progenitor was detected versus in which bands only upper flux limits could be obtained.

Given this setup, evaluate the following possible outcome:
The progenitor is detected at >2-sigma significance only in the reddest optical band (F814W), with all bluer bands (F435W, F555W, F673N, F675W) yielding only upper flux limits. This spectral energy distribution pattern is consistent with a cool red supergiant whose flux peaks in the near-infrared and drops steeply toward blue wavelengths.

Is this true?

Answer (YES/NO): NO